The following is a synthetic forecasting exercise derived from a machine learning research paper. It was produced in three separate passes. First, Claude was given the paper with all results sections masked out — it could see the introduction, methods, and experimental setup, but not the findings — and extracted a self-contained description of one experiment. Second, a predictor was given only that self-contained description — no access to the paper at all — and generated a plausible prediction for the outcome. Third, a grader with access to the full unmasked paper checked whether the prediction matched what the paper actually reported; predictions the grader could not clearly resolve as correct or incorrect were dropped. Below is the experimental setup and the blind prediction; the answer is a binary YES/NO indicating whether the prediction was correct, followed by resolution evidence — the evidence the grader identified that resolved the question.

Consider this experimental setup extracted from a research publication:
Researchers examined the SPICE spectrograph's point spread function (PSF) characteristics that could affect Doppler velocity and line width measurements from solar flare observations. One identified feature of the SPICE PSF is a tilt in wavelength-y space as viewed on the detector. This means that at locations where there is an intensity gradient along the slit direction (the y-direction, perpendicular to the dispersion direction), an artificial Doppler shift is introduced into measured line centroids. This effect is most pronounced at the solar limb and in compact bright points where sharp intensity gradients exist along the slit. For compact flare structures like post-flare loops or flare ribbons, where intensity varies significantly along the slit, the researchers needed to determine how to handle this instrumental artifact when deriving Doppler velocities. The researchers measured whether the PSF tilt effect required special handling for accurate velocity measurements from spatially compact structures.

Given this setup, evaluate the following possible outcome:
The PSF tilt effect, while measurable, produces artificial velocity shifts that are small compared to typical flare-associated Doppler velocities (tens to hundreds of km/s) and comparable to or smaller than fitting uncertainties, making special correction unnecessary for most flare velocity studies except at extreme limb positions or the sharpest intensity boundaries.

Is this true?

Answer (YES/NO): NO